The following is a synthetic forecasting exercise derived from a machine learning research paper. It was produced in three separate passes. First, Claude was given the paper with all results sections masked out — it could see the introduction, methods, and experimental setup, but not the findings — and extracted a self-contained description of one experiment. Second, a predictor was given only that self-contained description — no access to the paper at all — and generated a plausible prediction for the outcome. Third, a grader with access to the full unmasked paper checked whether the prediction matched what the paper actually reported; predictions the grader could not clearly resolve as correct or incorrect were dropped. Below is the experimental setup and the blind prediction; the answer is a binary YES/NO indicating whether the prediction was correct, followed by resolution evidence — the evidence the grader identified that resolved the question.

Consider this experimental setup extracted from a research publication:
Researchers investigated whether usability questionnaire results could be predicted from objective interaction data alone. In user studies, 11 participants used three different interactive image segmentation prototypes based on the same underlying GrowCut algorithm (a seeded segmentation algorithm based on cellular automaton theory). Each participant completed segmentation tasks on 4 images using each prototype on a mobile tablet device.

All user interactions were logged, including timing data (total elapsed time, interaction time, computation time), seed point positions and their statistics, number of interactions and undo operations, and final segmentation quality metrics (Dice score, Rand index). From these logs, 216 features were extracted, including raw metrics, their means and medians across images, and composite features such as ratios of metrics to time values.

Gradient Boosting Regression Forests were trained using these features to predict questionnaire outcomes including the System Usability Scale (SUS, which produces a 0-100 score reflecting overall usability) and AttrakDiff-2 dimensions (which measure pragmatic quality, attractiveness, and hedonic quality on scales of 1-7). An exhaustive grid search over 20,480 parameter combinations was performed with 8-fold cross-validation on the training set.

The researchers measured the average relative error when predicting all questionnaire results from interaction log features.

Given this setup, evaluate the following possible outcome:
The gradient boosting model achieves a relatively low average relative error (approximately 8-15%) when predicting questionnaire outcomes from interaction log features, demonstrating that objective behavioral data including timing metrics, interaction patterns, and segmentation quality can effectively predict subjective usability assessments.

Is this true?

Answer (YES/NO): YES